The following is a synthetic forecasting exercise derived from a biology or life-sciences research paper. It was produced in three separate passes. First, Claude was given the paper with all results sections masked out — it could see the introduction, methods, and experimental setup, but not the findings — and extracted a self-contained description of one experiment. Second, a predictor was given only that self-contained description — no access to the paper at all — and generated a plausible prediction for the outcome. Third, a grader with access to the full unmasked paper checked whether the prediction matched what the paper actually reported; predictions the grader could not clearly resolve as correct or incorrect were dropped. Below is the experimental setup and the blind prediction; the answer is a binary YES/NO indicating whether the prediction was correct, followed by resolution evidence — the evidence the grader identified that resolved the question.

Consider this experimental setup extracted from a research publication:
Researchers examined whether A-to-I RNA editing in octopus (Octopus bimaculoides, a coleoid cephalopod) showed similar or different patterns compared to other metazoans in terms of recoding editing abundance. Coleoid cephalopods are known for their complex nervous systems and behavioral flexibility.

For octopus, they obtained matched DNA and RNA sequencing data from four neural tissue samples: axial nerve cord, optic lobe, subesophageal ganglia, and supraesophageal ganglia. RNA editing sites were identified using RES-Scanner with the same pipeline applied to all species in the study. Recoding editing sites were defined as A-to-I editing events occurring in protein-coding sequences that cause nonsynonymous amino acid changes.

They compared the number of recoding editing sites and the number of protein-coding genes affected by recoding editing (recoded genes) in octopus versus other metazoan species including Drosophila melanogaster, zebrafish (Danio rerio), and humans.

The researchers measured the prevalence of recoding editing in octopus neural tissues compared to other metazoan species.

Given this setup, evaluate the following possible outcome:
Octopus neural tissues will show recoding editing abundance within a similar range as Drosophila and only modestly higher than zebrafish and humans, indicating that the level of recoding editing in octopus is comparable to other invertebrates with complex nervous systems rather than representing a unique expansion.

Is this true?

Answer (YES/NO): NO